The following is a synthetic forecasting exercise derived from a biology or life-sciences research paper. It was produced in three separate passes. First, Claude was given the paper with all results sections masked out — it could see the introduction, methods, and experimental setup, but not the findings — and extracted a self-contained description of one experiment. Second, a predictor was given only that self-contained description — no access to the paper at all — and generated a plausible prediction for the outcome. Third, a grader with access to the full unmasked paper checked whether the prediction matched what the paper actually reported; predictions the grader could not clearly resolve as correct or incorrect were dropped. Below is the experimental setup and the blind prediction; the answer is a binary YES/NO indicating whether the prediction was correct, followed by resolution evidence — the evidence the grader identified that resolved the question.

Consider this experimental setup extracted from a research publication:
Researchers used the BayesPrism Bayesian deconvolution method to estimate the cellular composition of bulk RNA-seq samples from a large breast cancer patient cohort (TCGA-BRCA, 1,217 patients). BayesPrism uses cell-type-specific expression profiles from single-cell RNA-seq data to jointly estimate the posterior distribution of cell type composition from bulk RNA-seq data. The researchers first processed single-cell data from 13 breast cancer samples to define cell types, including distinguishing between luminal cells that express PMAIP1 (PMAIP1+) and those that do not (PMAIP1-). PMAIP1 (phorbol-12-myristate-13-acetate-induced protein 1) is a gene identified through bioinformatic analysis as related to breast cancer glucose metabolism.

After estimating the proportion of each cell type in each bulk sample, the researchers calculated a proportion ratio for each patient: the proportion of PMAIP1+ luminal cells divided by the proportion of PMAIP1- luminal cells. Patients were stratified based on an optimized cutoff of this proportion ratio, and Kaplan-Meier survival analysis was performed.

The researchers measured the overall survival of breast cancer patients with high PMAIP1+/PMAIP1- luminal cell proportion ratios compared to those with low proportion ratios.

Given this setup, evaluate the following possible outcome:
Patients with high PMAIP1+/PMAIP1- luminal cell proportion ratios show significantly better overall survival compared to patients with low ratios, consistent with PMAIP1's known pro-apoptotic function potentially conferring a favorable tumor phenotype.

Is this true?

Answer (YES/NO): YES